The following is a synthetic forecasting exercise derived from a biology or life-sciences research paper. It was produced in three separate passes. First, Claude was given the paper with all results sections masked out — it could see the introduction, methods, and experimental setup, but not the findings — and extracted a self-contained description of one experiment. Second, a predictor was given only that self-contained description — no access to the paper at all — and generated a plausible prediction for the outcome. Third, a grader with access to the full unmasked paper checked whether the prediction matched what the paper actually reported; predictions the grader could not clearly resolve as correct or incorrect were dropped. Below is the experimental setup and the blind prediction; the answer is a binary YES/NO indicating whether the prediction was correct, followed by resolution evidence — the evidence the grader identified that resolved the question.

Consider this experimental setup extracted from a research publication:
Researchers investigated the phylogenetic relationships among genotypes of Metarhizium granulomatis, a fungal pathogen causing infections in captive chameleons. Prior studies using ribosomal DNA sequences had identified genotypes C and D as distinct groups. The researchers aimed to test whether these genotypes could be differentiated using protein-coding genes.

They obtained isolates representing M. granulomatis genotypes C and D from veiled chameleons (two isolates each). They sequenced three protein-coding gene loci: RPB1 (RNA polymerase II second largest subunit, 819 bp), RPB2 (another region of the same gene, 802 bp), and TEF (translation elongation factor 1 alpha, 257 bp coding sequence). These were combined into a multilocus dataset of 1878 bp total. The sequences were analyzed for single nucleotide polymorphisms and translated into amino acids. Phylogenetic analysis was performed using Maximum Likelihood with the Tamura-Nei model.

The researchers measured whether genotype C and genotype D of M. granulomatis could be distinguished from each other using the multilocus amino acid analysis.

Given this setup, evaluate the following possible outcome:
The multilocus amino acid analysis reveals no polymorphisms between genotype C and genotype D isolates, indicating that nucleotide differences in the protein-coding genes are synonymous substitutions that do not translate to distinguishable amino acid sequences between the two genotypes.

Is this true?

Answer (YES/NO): NO